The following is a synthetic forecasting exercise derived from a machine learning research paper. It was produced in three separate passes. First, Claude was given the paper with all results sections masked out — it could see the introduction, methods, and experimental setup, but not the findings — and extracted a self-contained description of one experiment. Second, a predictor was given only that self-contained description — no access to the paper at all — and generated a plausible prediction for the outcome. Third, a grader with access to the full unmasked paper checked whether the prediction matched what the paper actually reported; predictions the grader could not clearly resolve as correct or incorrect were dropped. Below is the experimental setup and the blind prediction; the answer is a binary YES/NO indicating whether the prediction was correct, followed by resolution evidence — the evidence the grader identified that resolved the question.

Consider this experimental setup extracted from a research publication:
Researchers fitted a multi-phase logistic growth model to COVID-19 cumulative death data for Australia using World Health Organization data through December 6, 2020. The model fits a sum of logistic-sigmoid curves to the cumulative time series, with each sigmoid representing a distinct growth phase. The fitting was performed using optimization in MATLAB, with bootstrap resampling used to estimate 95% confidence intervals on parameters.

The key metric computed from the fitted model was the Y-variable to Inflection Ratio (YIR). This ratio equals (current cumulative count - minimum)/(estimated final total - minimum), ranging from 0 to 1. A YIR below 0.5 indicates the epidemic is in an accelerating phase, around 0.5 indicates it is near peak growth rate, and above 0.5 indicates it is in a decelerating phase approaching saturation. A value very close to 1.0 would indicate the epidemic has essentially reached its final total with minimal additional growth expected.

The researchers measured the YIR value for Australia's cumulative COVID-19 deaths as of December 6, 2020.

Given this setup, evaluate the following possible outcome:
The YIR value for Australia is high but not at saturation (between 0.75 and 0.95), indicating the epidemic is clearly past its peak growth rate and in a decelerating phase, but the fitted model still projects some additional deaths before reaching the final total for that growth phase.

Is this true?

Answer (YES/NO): NO